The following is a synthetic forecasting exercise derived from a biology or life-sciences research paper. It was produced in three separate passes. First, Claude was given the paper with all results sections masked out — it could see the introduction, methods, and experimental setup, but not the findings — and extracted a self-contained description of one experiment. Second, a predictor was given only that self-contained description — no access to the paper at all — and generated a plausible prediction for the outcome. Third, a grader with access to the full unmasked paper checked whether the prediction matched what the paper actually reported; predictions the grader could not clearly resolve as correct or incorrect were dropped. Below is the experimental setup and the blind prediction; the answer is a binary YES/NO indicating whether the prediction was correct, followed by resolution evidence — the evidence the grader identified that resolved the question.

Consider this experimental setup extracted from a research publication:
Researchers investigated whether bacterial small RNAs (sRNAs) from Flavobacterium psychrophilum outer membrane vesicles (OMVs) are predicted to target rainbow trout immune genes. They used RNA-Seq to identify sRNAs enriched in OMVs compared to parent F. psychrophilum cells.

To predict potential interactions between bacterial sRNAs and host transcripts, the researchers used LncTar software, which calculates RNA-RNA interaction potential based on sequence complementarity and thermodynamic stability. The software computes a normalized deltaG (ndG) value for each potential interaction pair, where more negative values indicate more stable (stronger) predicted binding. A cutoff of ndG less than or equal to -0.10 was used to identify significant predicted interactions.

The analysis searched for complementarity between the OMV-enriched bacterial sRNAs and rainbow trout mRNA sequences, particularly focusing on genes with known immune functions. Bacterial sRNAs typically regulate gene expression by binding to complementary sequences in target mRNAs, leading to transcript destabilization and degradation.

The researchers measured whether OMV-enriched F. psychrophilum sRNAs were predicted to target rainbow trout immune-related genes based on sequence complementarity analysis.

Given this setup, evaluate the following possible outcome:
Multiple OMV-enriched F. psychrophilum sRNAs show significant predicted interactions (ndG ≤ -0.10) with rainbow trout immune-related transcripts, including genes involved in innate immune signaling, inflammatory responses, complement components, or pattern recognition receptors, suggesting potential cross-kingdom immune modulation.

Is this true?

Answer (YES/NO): YES